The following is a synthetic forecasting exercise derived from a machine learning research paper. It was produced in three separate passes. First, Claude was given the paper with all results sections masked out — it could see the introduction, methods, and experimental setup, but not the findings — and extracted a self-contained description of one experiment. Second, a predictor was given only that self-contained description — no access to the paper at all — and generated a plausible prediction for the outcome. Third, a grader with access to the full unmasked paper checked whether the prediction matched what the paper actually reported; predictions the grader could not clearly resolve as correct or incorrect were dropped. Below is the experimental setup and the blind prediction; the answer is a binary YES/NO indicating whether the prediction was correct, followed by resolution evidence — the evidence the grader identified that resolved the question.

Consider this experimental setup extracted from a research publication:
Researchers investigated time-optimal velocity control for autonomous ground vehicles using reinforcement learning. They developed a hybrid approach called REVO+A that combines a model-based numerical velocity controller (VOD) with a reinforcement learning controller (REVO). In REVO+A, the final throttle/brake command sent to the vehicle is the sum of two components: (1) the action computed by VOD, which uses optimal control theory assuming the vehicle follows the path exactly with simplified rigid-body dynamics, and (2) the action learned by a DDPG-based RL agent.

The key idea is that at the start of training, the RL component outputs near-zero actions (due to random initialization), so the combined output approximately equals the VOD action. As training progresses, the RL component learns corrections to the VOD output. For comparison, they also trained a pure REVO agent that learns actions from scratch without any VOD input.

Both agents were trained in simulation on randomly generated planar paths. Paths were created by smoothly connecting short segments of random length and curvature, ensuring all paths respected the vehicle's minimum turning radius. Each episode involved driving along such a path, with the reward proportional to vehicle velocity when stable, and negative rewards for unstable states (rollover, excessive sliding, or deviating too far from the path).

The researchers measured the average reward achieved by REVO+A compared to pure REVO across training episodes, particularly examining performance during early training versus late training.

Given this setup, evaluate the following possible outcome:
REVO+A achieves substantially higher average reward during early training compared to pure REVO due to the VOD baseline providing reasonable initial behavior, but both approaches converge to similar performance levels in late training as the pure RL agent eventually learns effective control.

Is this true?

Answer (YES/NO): YES